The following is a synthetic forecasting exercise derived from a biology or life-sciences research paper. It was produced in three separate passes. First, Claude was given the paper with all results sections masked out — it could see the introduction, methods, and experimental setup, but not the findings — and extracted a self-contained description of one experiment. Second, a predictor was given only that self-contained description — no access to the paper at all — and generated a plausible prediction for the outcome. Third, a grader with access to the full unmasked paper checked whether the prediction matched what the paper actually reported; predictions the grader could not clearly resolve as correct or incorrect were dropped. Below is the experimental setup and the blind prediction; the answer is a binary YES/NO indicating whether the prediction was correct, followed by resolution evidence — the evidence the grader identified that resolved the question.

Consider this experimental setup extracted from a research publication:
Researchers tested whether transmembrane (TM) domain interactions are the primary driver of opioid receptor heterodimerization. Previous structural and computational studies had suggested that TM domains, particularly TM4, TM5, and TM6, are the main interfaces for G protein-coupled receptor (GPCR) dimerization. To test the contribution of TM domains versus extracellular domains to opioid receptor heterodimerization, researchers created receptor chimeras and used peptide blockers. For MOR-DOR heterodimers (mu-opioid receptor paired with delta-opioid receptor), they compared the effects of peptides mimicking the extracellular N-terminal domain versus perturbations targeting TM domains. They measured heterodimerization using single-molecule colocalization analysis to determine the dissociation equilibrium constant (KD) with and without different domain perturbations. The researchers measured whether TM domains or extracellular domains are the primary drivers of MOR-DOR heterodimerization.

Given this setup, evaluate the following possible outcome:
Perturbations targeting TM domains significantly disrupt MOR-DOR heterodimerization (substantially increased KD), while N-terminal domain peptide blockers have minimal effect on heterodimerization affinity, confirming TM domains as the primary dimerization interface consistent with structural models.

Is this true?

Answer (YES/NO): NO